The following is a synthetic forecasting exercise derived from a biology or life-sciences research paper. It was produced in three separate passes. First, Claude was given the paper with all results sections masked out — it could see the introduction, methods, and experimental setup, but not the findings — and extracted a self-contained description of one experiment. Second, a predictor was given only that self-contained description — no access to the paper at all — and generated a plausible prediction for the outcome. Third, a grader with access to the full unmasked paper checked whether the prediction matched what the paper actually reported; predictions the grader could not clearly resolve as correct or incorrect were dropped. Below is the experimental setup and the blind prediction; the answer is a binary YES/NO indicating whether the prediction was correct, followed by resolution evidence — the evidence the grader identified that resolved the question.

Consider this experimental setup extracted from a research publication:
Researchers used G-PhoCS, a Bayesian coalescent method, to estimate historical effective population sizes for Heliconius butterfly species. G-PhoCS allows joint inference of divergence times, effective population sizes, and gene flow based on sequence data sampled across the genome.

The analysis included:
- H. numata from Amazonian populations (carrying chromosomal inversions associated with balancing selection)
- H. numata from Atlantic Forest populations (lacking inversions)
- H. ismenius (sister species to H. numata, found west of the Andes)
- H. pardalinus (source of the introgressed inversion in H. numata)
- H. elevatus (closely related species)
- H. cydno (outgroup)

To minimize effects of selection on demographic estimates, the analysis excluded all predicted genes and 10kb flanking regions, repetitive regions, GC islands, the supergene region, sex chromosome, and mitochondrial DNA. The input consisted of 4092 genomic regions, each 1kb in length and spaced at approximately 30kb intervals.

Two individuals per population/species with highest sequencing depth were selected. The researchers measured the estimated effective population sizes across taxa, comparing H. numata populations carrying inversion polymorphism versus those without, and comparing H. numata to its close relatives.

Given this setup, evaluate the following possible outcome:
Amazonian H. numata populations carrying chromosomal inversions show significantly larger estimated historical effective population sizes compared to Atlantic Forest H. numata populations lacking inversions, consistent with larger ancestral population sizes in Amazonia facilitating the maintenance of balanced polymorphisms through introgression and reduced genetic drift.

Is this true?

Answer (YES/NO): NO